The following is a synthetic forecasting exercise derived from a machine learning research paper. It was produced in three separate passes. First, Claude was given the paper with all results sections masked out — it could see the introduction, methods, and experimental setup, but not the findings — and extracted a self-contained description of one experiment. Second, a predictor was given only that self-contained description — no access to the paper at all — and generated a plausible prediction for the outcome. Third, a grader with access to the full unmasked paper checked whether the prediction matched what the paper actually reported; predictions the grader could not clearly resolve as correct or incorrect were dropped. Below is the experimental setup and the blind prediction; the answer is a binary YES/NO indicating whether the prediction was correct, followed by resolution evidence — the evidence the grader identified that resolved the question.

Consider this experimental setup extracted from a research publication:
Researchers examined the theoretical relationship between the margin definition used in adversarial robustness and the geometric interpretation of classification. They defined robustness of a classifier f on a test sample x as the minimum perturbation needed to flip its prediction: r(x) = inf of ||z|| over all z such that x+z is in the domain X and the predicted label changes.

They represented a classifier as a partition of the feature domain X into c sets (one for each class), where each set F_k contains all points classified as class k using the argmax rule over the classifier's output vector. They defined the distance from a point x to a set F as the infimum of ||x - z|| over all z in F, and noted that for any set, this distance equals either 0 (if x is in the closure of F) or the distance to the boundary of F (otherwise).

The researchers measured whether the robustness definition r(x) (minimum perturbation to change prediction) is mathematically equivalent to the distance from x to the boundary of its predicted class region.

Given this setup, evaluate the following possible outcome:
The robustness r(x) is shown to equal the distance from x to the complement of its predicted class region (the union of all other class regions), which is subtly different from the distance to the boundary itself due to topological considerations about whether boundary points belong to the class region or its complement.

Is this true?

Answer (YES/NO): NO